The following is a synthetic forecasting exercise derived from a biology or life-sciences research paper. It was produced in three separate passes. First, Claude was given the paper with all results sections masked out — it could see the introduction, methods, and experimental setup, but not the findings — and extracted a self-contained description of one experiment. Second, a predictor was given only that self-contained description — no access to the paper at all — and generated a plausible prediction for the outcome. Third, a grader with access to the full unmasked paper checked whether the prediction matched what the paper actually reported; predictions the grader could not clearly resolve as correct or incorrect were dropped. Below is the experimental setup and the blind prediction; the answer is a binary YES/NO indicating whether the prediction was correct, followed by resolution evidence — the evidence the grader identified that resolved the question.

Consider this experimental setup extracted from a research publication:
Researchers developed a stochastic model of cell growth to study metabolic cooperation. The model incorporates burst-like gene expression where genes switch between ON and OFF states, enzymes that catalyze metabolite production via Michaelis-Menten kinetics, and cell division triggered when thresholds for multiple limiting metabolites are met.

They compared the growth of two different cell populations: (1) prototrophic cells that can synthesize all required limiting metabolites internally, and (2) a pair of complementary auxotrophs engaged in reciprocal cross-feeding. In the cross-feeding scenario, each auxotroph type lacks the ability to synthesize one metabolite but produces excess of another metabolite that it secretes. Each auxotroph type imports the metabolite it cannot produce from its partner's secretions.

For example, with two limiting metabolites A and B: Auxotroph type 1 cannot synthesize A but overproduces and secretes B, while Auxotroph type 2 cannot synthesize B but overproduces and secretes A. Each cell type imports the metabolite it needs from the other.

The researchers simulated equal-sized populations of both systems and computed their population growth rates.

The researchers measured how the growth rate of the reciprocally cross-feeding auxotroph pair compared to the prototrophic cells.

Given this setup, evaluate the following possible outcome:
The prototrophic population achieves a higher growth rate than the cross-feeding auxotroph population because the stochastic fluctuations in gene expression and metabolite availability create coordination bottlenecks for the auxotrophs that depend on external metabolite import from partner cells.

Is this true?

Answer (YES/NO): NO